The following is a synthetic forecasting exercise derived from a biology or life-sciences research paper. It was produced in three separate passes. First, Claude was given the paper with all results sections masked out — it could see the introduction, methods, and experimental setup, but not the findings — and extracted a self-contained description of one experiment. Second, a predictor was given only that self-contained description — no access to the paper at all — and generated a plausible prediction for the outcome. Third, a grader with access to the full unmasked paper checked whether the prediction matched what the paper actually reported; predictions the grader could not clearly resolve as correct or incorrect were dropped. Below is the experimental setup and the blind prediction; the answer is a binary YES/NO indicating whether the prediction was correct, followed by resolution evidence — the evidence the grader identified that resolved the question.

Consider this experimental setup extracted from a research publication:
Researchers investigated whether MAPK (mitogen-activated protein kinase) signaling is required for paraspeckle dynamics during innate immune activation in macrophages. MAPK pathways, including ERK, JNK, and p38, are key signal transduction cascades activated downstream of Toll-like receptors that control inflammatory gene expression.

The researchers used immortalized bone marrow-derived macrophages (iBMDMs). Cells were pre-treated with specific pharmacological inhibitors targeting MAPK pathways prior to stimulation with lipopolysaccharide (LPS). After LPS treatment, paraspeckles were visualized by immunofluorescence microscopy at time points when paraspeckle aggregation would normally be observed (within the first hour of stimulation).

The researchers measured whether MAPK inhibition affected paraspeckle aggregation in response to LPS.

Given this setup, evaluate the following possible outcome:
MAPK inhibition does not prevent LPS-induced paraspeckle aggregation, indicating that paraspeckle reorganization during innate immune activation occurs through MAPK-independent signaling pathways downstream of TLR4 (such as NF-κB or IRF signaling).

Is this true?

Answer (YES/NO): NO